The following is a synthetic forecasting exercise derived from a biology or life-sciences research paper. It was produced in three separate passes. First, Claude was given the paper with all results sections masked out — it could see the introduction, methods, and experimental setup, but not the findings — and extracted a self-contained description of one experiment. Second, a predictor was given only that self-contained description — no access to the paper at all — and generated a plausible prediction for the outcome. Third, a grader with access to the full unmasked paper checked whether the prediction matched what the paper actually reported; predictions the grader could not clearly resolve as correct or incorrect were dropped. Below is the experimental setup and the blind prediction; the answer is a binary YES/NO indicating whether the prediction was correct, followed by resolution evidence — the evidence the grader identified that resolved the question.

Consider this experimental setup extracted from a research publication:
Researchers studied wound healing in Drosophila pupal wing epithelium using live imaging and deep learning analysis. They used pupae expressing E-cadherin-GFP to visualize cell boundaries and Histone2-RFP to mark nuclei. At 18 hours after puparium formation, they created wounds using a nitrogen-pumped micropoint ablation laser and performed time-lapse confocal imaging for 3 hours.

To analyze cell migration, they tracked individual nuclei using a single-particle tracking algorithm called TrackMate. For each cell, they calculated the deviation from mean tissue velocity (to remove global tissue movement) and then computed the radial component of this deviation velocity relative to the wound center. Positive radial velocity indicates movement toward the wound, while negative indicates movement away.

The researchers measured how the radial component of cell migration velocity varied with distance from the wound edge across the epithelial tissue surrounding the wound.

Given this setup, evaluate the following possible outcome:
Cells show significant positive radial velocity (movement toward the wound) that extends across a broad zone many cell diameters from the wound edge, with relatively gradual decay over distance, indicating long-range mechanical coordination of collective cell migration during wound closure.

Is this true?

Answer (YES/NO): YES